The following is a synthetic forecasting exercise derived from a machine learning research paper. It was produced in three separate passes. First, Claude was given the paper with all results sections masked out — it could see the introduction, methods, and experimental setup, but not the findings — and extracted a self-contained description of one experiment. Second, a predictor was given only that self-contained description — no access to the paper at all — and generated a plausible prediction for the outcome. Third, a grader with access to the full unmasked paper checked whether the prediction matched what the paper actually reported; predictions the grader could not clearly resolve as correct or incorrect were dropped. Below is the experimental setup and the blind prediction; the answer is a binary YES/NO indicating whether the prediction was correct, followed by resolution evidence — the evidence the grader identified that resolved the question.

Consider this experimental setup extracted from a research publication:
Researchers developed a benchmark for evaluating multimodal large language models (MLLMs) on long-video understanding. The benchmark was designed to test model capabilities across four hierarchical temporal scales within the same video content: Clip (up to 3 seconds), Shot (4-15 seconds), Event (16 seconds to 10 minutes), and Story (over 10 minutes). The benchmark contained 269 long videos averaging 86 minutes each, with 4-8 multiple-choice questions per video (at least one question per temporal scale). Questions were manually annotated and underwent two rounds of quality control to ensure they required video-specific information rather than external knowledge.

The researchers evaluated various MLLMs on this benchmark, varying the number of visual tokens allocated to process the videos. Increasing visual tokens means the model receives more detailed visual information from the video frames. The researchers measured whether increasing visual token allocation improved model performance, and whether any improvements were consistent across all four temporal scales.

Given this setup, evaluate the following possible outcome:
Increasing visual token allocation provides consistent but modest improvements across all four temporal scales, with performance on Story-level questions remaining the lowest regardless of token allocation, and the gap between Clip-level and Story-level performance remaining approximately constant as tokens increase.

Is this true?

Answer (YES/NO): NO